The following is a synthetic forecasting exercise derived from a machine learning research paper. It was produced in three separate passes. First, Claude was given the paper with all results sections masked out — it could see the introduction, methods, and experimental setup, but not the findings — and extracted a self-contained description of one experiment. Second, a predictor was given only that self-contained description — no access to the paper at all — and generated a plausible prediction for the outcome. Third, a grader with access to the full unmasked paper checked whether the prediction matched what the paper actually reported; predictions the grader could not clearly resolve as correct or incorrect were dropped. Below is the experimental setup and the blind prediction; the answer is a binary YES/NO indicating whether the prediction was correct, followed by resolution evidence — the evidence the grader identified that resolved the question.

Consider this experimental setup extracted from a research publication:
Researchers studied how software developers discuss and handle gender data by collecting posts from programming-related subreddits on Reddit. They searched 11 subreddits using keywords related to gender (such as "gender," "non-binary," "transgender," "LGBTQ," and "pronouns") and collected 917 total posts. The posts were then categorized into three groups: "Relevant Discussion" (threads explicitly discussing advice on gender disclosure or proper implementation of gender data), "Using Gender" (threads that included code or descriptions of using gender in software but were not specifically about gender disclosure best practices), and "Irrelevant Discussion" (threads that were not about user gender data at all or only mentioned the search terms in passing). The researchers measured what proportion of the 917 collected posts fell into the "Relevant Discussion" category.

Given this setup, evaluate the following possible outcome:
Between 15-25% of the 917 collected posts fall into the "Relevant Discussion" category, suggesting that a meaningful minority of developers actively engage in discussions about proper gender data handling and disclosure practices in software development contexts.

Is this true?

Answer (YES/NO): NO